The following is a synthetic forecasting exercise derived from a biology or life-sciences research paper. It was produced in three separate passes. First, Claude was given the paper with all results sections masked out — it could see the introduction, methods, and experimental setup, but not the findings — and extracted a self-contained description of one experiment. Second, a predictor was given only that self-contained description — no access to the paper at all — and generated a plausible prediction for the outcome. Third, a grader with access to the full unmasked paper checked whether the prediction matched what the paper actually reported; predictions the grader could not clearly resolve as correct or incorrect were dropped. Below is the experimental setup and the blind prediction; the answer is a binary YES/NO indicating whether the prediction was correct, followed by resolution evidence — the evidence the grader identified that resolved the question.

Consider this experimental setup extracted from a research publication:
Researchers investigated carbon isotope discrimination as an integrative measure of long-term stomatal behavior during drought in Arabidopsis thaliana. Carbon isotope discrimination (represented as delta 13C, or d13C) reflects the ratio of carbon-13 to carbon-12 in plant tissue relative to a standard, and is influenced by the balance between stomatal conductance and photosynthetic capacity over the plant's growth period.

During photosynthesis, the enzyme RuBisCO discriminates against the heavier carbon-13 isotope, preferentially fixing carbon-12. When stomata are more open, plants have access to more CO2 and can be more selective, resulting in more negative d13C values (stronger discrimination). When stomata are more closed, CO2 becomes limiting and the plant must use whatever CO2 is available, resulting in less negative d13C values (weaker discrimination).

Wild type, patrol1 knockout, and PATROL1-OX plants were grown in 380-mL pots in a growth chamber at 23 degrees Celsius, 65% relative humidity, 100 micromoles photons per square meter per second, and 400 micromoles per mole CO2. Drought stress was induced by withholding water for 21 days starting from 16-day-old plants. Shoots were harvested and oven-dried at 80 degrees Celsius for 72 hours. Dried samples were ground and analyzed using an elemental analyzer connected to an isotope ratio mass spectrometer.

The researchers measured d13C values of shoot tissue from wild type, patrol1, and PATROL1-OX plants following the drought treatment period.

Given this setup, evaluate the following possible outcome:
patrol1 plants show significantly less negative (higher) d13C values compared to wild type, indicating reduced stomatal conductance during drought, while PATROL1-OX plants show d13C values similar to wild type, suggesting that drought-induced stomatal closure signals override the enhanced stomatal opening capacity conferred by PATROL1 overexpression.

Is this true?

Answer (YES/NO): YES